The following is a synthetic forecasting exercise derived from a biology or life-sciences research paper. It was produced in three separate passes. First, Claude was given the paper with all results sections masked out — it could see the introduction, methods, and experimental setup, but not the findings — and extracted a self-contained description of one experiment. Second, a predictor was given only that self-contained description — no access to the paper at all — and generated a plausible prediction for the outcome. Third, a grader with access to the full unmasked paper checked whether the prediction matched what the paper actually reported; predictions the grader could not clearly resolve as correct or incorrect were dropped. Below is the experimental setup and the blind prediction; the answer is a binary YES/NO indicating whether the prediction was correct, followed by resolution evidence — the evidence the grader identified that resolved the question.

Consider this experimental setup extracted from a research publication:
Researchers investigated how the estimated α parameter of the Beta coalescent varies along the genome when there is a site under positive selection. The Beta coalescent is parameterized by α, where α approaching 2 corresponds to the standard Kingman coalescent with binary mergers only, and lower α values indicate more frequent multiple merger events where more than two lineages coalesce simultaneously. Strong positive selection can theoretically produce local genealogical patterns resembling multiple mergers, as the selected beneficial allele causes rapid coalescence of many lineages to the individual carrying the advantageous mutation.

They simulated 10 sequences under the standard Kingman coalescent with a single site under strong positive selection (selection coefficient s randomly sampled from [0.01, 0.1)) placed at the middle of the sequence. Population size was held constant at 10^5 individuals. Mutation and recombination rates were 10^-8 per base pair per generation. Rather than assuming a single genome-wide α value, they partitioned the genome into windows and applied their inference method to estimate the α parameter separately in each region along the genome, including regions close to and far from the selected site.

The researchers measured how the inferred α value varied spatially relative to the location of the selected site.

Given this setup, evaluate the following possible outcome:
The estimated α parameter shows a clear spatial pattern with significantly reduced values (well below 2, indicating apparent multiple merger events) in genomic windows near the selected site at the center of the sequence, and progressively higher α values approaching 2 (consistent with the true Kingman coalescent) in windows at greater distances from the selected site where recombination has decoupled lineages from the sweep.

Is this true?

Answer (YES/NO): YES